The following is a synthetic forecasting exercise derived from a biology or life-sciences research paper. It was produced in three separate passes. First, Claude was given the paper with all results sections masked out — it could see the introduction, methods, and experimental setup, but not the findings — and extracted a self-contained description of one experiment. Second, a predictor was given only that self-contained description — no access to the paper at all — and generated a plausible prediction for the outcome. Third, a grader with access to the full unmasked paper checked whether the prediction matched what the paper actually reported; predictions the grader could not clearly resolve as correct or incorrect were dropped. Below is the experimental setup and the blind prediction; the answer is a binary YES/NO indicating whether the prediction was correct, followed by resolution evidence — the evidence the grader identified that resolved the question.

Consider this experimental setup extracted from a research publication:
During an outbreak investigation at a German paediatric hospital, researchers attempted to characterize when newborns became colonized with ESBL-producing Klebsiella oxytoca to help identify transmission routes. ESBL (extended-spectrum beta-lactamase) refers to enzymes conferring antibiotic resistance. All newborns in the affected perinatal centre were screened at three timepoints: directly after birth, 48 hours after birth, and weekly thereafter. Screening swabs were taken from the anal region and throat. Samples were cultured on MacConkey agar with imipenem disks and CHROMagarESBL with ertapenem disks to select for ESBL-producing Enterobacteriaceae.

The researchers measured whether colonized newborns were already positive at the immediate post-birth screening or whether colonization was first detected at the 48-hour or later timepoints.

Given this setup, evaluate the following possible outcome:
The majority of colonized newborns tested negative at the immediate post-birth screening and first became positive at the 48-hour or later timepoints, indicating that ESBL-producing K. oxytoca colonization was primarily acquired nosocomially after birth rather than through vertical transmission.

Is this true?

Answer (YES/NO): YES